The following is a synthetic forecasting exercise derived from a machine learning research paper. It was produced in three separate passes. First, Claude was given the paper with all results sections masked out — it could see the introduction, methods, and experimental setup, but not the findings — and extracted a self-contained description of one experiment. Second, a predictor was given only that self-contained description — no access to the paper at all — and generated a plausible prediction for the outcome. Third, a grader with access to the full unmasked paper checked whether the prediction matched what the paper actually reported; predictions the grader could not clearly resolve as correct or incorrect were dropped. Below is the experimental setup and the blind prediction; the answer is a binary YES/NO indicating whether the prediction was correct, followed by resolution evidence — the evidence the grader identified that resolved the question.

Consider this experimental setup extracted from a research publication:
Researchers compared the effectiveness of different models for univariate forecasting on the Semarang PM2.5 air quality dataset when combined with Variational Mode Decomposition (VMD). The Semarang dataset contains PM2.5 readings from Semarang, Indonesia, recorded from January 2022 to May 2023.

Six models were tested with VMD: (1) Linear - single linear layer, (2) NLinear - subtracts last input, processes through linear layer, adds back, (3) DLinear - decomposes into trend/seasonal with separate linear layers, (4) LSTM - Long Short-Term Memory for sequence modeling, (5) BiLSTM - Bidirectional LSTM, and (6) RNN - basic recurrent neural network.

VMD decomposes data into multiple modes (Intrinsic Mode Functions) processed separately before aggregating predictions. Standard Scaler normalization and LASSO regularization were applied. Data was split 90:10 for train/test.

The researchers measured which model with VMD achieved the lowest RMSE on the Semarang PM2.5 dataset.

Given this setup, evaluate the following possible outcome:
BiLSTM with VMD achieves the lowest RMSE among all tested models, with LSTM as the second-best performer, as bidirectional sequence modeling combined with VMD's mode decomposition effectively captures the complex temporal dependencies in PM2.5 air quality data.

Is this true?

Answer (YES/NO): NO